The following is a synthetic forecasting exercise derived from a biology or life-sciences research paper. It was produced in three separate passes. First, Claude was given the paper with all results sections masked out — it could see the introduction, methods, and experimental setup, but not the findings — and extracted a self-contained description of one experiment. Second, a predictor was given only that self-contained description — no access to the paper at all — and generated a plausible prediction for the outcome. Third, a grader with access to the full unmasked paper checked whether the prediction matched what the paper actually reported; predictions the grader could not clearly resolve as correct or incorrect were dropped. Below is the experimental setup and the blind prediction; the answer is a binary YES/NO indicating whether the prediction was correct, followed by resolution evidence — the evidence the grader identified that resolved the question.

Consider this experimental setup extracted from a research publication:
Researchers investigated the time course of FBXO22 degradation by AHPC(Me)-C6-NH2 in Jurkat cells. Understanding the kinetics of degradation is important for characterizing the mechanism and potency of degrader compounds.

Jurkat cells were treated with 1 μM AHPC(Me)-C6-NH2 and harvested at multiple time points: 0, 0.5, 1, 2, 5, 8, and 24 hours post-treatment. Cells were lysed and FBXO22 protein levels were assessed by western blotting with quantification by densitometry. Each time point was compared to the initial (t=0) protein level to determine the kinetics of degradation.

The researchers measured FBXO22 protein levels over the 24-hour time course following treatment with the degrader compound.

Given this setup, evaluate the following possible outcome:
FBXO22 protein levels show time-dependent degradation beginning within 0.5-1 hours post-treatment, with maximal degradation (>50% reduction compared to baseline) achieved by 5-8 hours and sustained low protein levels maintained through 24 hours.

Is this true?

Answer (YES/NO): YES